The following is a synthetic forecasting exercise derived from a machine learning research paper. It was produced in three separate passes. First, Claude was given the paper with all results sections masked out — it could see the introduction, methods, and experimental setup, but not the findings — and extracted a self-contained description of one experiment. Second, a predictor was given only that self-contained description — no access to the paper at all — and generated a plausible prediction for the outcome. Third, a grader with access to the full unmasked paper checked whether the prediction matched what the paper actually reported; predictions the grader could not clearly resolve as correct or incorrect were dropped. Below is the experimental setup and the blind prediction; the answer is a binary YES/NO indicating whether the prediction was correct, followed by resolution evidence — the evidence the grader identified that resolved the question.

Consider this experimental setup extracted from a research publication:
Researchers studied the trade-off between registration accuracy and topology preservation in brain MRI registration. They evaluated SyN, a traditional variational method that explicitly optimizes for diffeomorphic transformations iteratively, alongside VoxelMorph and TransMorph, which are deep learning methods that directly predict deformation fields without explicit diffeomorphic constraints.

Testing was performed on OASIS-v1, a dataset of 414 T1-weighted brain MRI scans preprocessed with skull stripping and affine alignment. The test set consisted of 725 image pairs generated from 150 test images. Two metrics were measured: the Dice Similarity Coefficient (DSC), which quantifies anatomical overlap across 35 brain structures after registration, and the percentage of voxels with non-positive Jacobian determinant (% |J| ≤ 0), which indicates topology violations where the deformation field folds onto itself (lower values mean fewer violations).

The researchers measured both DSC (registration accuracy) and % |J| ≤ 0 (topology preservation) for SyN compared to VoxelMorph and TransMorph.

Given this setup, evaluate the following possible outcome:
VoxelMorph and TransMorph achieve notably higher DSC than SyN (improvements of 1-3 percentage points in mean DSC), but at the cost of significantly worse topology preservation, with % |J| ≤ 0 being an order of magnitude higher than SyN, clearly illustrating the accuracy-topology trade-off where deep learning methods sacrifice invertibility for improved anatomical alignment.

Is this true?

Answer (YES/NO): NO